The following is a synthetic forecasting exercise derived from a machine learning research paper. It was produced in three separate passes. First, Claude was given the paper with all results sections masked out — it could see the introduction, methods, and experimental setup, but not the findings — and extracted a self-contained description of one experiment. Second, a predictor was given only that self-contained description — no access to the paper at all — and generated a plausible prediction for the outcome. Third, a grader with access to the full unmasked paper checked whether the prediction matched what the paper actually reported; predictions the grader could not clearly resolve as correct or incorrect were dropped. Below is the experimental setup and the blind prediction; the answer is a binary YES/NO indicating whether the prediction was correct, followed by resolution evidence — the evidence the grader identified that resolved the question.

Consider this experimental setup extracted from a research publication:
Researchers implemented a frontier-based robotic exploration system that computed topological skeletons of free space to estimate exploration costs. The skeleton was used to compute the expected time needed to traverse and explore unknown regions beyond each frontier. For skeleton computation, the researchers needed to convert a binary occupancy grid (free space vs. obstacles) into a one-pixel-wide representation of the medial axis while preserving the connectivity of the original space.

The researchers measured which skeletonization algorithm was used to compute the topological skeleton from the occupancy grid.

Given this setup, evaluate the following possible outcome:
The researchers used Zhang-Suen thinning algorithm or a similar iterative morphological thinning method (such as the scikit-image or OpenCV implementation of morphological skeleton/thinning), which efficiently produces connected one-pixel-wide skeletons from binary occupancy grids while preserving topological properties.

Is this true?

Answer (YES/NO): YES